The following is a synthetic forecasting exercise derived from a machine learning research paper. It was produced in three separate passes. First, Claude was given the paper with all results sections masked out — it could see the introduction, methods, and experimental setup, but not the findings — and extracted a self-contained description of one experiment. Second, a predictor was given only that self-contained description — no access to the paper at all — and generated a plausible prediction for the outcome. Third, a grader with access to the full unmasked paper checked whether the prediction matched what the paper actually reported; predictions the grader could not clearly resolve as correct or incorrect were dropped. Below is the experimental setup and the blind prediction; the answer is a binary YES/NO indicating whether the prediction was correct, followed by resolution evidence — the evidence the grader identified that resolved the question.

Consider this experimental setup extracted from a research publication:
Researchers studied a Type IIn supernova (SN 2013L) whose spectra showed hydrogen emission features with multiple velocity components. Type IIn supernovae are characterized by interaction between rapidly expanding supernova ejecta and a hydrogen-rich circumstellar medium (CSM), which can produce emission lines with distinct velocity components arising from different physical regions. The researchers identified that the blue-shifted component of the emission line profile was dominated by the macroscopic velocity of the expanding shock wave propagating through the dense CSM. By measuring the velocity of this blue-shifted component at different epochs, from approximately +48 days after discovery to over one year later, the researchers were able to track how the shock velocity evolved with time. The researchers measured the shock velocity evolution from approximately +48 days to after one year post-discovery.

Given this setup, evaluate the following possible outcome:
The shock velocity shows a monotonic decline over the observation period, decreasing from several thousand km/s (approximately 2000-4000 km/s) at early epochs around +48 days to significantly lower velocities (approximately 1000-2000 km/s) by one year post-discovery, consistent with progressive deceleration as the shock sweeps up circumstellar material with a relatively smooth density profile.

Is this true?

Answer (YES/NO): NO